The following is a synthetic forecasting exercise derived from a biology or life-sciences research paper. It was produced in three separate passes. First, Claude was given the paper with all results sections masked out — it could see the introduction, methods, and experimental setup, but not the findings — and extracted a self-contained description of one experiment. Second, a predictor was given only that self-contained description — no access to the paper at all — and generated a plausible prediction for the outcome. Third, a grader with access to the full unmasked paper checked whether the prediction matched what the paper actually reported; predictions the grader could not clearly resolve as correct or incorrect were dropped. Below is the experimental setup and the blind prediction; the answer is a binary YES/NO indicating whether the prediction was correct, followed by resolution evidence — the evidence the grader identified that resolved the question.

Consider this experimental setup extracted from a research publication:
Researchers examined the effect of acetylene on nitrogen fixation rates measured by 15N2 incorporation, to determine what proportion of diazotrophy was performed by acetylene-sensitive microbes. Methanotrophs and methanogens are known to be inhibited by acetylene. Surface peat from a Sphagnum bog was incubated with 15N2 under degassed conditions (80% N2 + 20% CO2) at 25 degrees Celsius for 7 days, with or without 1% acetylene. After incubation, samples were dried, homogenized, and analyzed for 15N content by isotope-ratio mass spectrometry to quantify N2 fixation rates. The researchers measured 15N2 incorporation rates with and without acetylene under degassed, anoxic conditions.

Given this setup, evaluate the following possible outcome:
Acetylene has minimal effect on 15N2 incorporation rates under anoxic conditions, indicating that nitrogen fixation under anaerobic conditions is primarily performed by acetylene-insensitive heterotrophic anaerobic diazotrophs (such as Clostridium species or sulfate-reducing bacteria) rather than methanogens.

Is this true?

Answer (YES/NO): NO